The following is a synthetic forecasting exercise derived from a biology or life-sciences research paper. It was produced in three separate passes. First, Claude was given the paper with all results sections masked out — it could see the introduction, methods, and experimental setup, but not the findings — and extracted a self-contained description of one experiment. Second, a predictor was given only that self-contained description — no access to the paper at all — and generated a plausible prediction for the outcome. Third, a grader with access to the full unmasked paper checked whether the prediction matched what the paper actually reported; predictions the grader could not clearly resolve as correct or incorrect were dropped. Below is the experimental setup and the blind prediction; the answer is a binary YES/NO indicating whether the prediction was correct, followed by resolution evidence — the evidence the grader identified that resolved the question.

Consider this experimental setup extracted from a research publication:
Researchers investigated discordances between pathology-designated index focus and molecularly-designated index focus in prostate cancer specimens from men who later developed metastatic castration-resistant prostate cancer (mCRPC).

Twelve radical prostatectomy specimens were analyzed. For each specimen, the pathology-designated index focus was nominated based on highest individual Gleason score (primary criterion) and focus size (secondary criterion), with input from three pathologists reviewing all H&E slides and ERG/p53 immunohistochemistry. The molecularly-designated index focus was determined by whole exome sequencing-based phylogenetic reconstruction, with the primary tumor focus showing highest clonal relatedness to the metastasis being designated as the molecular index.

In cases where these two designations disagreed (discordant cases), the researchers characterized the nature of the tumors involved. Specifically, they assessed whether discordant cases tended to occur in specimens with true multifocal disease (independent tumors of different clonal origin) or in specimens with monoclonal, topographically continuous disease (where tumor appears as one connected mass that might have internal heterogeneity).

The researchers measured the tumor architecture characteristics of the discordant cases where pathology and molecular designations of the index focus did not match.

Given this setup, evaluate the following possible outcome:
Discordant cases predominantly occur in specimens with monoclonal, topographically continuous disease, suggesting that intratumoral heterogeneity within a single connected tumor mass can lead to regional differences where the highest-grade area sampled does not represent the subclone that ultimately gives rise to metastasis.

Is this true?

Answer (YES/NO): YES